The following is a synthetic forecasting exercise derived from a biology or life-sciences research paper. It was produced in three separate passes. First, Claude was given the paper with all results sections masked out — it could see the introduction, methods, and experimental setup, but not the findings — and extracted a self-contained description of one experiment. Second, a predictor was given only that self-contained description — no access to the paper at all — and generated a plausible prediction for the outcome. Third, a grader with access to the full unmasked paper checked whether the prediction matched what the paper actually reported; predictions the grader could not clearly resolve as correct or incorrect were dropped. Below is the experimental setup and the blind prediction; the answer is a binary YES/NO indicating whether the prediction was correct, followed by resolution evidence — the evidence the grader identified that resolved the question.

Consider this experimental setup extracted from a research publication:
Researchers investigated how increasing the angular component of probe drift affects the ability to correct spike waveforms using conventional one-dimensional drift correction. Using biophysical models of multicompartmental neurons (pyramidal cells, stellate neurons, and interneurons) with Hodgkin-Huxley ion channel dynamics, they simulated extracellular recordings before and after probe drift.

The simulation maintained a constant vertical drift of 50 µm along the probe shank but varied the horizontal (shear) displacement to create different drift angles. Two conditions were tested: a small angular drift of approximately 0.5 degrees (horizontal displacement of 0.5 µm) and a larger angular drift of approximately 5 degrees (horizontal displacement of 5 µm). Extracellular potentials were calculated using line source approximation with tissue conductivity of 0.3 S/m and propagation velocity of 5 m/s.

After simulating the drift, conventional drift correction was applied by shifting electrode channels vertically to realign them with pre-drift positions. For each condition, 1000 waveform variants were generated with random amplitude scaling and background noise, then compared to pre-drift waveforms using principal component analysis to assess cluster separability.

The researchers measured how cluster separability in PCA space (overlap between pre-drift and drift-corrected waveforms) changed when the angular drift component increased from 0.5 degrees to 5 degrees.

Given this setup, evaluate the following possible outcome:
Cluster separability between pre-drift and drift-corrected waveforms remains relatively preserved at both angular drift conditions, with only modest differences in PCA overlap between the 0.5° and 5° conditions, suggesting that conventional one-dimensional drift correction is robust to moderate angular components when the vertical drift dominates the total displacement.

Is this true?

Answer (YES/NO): NO